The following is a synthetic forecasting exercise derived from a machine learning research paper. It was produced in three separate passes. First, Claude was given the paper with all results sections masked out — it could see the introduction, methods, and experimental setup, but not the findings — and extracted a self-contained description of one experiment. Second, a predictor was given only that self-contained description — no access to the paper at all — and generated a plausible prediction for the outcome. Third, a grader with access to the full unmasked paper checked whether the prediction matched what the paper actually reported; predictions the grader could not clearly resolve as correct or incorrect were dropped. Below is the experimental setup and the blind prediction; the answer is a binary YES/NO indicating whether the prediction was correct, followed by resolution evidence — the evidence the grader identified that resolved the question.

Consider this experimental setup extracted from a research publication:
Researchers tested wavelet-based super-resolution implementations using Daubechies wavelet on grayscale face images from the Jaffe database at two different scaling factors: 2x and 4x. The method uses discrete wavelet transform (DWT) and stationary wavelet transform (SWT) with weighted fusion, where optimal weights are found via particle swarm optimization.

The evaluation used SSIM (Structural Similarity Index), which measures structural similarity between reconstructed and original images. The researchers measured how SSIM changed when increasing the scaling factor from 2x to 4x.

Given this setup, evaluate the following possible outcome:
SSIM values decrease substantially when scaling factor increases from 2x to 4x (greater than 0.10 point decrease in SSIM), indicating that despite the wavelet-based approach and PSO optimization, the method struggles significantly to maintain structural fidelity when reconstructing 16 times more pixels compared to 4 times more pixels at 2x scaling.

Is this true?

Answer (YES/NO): NO